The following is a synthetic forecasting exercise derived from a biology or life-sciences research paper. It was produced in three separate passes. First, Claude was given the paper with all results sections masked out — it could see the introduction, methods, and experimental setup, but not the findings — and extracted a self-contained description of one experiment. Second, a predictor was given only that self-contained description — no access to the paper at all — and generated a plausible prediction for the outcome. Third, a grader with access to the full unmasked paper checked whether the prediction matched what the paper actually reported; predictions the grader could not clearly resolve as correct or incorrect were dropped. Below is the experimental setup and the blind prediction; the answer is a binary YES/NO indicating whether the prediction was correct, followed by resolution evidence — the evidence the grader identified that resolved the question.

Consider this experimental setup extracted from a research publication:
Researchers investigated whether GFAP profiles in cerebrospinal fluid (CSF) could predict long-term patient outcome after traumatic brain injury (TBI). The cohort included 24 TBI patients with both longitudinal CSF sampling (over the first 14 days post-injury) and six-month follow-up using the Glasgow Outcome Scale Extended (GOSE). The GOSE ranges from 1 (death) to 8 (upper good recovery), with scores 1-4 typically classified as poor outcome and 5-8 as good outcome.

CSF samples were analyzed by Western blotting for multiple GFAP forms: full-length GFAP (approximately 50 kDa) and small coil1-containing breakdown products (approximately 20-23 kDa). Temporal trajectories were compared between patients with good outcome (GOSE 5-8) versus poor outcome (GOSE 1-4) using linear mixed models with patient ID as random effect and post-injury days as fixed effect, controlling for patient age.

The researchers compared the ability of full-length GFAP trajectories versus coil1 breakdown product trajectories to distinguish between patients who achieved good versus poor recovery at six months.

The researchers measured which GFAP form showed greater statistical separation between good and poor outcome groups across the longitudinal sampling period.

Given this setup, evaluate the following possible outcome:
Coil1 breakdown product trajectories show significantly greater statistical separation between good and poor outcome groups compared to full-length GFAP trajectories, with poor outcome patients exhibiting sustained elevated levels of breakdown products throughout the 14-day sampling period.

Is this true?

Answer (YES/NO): NO